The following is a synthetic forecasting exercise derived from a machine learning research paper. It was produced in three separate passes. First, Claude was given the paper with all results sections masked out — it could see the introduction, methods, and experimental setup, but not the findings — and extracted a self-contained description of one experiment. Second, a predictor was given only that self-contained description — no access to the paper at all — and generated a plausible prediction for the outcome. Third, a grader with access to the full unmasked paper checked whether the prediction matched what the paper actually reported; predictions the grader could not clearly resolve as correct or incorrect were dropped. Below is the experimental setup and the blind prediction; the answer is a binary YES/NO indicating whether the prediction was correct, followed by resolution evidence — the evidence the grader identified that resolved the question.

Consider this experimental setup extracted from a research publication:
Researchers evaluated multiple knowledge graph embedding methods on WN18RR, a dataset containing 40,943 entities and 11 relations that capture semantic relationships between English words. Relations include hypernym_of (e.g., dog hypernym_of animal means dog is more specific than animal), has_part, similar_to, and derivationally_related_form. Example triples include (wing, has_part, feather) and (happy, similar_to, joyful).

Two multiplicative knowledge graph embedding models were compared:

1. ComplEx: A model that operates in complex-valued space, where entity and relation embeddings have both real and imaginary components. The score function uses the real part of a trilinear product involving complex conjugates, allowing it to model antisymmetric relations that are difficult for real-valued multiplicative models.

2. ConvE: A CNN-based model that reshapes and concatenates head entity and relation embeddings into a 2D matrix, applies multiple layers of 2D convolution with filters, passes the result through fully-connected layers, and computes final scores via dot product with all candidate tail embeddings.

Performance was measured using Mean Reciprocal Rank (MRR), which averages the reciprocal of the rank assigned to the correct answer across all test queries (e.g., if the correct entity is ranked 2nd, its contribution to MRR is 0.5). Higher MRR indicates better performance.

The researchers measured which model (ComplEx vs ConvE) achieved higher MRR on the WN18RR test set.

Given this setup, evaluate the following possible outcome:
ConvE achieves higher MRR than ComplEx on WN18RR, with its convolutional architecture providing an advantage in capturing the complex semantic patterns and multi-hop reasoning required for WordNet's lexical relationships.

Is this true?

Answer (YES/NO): NO